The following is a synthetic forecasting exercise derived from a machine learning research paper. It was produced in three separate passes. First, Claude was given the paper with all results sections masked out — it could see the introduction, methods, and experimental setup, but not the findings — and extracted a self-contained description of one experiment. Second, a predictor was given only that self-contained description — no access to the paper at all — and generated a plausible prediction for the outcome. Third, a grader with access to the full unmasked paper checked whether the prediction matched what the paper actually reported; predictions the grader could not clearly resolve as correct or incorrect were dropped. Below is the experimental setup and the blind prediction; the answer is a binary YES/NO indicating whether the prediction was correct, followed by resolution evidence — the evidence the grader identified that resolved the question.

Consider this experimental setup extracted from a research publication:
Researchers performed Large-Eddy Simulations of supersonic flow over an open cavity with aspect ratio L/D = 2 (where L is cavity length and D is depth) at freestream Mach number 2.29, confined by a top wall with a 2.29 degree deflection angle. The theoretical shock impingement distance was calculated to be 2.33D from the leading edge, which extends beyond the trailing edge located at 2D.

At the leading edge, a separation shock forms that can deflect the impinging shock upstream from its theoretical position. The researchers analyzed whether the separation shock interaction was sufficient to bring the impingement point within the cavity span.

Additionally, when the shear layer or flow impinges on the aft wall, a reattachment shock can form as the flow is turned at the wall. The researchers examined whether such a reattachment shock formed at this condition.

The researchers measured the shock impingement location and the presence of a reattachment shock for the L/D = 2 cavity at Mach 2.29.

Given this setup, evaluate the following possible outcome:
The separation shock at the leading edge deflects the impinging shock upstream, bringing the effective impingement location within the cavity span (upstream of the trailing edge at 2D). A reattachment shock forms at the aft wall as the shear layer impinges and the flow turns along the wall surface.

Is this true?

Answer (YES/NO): YES